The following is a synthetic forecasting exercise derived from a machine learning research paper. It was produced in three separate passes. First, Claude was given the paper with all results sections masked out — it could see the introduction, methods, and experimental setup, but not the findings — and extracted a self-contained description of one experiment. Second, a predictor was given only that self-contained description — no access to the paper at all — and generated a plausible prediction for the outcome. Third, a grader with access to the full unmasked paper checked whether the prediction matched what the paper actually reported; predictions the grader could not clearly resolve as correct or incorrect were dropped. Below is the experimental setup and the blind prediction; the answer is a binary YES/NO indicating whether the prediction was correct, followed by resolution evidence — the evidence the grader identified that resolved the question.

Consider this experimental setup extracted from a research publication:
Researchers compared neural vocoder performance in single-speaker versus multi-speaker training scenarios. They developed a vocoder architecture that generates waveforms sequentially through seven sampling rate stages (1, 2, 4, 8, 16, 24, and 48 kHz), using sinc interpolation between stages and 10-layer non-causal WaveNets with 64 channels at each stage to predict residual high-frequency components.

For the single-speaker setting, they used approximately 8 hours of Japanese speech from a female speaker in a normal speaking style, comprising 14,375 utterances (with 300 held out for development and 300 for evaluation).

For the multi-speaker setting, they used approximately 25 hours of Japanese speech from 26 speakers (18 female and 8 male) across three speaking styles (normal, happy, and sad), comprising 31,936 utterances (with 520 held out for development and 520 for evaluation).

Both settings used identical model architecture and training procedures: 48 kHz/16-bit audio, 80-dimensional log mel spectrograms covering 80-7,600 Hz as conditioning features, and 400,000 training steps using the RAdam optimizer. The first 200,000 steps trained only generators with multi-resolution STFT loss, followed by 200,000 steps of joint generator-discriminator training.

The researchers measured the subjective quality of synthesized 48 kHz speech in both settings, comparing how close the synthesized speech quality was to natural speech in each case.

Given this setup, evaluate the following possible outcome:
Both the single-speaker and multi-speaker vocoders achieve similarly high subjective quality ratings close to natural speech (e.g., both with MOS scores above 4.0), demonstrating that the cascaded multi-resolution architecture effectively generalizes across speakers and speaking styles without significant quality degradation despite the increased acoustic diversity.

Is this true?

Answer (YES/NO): NO